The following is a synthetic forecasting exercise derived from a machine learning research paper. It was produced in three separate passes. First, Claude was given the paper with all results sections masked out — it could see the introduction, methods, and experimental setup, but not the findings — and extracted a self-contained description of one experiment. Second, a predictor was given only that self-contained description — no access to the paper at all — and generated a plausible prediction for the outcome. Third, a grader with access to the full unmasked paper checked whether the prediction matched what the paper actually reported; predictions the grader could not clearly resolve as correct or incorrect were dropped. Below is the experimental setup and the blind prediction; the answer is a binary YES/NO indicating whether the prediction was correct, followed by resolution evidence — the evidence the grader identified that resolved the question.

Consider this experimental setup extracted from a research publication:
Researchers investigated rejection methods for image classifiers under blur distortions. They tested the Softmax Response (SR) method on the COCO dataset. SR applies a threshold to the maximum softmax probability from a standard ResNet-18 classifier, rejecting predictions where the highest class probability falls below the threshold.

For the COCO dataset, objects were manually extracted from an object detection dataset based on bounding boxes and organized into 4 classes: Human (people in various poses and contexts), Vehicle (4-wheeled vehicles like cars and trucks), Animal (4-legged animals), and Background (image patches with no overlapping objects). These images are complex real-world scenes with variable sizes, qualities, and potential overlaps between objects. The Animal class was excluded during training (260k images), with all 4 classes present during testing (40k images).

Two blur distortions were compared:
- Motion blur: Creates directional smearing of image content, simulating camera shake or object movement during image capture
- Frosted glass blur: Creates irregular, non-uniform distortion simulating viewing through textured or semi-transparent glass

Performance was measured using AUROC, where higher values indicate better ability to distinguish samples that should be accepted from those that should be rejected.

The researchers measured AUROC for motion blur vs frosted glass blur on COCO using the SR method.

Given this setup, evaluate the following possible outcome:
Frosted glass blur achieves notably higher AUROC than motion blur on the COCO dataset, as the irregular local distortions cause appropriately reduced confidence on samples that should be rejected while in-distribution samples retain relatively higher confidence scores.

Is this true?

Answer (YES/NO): NO